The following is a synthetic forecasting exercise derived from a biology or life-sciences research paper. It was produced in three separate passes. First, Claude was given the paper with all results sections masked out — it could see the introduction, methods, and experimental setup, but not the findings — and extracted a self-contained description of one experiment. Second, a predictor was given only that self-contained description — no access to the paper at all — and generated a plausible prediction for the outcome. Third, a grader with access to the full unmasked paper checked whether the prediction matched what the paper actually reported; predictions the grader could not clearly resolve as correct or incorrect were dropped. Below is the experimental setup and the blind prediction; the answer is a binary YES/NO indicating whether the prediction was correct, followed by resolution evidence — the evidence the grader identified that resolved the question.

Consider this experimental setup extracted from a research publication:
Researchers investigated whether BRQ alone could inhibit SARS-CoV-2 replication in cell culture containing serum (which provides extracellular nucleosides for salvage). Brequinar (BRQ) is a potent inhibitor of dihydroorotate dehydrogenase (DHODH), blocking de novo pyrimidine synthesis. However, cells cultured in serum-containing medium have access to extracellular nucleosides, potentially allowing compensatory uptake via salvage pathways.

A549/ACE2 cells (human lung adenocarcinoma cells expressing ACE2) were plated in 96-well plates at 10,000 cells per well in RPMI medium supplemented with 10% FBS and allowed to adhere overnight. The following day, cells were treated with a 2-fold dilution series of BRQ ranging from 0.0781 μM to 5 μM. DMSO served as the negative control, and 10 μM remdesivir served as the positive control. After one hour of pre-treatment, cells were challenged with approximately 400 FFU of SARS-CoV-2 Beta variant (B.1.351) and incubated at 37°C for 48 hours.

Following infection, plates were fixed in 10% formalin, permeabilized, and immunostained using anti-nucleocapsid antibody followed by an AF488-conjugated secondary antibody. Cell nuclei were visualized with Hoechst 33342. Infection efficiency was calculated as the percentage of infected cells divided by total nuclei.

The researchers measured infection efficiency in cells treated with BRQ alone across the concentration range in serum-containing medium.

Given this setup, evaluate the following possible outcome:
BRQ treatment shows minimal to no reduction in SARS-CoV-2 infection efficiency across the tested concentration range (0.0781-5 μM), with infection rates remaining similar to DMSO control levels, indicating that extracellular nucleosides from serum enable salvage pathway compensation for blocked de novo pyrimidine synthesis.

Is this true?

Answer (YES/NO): NO